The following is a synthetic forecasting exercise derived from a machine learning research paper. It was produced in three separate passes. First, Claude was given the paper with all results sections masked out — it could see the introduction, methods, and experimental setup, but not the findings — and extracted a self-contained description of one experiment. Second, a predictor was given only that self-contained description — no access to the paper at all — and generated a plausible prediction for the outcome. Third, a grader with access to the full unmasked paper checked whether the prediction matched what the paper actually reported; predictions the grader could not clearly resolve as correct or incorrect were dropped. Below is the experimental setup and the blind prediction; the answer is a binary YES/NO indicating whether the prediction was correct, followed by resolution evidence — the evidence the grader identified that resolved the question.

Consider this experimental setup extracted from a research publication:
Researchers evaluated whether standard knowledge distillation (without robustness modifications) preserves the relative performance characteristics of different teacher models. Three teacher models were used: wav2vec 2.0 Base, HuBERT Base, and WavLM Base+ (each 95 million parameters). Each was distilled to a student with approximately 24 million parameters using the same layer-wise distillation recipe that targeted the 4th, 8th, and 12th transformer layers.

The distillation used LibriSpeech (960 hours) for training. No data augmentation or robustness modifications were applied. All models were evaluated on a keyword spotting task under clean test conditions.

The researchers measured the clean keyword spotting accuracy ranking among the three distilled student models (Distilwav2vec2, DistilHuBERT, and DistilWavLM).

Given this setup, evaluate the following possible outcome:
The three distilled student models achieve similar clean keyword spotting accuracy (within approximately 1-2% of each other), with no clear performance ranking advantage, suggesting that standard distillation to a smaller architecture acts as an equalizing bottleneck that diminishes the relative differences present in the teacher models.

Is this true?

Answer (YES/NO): NO